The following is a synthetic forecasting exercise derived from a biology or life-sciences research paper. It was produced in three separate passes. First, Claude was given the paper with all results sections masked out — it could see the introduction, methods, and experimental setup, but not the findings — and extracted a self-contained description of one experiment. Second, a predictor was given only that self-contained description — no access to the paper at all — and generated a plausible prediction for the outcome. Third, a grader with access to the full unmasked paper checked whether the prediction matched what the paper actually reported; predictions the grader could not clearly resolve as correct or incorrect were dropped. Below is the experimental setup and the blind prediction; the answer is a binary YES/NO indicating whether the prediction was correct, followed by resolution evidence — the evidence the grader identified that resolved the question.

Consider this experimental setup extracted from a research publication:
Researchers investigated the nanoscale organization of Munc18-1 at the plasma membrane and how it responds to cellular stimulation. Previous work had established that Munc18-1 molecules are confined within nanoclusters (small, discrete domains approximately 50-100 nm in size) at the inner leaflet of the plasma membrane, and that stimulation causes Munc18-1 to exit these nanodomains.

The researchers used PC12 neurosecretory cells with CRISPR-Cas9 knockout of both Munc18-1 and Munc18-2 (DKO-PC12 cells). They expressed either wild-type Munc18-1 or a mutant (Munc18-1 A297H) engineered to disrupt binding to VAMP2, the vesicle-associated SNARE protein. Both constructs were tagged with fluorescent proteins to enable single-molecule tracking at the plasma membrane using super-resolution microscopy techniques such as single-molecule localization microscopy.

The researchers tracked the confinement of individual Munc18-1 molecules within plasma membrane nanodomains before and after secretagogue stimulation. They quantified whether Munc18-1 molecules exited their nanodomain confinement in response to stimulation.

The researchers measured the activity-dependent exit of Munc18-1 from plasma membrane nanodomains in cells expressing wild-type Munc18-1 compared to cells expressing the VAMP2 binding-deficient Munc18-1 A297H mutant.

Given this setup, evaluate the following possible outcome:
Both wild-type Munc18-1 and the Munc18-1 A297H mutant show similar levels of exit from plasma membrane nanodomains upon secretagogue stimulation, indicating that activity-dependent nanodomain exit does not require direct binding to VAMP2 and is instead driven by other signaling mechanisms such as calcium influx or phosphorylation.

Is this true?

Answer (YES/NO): NO